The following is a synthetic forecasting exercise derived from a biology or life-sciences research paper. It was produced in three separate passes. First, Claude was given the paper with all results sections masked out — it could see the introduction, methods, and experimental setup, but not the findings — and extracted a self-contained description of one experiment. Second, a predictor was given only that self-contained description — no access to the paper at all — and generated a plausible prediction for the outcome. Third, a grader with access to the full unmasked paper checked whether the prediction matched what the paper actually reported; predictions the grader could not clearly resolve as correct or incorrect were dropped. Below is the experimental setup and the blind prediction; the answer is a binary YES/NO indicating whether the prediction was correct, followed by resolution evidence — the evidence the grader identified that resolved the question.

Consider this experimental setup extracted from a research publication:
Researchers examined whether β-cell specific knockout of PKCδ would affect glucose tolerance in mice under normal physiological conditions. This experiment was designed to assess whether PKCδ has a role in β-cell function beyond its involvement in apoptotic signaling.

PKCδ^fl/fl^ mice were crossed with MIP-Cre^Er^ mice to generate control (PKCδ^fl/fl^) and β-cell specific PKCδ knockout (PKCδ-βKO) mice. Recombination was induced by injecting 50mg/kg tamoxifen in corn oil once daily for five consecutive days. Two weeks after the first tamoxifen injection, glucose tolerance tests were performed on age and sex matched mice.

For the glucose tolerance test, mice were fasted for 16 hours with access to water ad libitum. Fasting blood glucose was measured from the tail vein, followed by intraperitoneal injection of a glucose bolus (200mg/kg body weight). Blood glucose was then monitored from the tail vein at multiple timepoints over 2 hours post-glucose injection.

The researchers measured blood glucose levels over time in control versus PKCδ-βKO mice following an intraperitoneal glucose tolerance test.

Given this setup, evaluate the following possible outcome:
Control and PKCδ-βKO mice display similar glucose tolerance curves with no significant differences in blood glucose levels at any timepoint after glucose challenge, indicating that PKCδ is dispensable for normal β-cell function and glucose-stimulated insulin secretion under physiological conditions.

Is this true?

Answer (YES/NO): YES